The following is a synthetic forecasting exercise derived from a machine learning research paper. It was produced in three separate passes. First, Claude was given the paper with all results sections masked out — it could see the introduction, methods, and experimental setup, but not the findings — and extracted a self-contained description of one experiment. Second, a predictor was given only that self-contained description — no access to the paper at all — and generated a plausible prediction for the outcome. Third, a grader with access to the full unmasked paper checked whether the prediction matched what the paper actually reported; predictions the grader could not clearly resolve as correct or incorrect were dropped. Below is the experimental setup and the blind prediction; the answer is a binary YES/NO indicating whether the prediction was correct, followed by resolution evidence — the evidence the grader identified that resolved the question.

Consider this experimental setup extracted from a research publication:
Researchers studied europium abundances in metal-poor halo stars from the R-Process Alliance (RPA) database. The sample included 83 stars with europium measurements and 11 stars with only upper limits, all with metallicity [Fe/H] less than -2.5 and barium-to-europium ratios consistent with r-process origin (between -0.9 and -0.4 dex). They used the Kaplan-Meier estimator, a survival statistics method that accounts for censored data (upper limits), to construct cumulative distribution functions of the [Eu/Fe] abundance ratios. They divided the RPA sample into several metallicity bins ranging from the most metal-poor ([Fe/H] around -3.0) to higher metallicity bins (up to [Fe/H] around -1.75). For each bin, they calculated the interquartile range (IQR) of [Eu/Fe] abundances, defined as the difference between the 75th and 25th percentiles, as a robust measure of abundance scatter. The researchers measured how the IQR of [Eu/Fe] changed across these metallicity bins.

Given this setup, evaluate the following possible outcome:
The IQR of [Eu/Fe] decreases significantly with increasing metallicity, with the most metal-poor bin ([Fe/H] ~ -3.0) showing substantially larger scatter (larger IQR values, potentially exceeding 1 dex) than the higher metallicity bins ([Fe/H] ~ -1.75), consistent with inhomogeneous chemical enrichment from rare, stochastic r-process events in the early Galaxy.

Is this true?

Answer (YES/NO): NO